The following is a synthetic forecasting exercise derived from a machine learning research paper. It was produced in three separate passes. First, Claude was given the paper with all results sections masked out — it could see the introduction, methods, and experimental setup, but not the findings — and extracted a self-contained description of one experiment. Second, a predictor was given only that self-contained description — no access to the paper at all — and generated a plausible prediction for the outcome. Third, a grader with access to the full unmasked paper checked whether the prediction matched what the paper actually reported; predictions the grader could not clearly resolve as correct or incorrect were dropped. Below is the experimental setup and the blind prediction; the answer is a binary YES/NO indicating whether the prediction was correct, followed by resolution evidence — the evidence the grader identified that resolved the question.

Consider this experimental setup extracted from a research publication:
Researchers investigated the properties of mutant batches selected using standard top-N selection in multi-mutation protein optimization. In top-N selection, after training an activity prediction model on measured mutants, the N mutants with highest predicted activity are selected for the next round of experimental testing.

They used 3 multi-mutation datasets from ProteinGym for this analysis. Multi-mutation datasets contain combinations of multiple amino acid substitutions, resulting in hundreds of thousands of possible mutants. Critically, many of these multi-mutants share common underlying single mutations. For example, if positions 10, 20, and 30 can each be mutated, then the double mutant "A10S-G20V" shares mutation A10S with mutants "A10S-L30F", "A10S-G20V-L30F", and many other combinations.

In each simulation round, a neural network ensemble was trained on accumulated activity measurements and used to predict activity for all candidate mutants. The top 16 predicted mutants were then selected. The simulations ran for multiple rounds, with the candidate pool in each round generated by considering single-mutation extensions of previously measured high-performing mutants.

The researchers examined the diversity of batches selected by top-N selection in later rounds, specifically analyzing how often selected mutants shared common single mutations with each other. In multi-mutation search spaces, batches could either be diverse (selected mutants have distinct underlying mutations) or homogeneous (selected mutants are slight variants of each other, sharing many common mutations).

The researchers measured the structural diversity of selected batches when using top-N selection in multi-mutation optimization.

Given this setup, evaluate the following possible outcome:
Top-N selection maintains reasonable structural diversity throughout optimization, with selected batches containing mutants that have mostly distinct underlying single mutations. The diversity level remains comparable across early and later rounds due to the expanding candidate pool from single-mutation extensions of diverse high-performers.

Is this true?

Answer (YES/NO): NO